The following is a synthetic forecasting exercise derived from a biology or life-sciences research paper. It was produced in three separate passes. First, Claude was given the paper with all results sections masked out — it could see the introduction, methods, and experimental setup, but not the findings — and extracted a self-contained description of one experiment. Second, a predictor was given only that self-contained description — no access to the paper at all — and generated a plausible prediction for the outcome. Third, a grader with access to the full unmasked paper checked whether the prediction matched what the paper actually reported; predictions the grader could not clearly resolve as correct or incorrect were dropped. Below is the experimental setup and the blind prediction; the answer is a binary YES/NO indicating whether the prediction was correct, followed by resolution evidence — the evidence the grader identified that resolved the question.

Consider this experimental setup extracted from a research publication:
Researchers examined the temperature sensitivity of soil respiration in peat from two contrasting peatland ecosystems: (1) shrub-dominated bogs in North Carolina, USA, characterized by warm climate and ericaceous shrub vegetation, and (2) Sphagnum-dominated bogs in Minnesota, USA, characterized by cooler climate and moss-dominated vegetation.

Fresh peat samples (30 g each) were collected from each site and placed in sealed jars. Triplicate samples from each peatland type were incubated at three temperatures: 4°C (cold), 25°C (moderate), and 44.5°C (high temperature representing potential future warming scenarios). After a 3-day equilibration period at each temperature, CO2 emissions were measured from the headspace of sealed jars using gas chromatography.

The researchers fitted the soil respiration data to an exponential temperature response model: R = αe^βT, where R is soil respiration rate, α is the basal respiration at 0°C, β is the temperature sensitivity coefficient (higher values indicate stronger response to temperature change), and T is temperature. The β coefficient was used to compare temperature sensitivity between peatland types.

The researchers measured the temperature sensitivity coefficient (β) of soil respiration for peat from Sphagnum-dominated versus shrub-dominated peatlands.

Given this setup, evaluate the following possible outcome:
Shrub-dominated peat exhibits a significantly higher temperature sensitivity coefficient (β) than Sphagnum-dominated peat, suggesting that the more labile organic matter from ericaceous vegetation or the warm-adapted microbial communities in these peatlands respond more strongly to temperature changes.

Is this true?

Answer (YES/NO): NO